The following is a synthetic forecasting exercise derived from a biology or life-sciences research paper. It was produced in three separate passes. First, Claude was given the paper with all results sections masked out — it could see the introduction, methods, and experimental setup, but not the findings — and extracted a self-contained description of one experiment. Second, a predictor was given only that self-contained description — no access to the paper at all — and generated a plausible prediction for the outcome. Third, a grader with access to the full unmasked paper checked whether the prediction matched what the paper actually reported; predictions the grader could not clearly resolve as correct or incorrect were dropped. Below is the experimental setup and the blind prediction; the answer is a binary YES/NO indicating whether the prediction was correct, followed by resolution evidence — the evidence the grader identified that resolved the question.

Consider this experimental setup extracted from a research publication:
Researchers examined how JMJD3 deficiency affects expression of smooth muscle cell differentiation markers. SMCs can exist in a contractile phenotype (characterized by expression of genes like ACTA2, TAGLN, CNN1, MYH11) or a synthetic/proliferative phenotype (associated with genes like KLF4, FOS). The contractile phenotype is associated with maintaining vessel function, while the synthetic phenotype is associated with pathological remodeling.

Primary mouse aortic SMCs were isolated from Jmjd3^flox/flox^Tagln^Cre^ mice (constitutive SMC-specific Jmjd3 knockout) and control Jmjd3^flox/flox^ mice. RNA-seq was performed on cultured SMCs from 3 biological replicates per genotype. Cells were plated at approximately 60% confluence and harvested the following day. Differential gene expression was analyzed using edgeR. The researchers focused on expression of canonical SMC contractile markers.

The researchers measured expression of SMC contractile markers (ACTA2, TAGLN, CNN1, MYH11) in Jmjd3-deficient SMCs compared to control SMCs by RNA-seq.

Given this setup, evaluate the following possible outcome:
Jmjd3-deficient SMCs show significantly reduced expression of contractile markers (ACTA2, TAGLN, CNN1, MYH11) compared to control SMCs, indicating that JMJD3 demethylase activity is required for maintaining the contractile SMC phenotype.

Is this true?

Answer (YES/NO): YES